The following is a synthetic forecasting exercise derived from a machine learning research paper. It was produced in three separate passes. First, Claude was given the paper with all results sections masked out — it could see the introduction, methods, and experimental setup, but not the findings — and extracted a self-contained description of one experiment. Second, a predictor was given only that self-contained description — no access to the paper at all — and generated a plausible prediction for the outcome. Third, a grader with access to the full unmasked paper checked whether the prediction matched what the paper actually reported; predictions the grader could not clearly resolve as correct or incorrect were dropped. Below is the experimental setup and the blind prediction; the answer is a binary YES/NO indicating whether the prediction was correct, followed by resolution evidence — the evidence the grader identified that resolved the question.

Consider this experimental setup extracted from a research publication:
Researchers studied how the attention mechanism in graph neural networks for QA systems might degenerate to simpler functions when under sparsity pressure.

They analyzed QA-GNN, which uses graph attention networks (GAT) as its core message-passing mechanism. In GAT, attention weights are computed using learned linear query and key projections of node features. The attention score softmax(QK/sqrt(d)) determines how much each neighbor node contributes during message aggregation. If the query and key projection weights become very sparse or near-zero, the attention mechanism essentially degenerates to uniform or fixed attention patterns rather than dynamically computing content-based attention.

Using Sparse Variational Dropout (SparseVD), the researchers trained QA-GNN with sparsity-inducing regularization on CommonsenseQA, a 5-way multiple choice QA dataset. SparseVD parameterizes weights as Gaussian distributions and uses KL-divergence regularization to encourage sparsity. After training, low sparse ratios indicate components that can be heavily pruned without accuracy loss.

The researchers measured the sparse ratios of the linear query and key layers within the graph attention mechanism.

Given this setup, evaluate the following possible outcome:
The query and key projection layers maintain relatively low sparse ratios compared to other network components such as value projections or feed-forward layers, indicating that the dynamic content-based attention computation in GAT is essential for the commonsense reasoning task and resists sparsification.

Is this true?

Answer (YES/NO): NO